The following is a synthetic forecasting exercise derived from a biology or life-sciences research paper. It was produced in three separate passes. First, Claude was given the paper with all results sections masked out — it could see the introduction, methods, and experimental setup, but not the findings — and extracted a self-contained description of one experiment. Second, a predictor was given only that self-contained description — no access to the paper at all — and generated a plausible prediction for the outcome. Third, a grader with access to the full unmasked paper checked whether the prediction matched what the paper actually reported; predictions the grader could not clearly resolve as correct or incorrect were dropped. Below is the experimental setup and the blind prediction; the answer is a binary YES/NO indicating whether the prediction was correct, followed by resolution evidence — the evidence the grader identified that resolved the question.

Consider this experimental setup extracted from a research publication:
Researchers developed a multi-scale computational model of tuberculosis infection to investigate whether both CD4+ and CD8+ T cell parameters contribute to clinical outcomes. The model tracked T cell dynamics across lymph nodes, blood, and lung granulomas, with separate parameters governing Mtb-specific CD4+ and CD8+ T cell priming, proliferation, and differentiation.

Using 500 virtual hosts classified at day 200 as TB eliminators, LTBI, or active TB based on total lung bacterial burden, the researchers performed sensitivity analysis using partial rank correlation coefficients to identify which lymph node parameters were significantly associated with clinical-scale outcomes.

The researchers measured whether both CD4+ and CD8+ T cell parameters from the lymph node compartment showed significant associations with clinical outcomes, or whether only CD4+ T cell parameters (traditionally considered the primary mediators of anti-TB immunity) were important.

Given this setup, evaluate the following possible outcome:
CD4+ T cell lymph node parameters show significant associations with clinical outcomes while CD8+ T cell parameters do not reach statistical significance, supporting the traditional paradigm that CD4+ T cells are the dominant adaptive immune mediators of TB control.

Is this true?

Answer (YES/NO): NO